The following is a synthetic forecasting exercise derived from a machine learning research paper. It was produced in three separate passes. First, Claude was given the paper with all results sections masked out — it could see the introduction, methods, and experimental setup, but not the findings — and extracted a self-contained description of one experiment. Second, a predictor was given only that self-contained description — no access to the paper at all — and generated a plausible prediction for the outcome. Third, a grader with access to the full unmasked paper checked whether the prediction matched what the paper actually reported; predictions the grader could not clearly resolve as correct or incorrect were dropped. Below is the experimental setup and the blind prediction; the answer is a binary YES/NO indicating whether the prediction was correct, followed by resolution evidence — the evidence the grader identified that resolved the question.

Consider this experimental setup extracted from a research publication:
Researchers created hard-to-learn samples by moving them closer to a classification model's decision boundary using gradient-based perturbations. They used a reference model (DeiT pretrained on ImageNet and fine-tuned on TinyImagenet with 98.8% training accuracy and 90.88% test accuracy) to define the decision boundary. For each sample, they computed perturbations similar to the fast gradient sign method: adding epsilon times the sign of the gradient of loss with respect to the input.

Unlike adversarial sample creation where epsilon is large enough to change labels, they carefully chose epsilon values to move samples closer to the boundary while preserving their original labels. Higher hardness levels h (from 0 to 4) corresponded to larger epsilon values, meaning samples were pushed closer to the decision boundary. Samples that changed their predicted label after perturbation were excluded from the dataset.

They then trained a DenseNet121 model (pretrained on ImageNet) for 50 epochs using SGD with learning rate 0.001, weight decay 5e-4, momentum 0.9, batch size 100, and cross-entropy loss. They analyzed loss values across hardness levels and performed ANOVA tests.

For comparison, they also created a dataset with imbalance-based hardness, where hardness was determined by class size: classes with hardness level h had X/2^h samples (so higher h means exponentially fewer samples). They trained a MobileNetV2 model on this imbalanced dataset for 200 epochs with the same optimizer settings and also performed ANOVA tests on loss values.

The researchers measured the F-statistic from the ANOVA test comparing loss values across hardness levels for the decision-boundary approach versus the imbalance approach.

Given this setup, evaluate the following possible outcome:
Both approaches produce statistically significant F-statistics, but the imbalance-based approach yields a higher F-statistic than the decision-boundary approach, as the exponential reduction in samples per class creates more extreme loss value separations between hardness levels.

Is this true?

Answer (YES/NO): YES